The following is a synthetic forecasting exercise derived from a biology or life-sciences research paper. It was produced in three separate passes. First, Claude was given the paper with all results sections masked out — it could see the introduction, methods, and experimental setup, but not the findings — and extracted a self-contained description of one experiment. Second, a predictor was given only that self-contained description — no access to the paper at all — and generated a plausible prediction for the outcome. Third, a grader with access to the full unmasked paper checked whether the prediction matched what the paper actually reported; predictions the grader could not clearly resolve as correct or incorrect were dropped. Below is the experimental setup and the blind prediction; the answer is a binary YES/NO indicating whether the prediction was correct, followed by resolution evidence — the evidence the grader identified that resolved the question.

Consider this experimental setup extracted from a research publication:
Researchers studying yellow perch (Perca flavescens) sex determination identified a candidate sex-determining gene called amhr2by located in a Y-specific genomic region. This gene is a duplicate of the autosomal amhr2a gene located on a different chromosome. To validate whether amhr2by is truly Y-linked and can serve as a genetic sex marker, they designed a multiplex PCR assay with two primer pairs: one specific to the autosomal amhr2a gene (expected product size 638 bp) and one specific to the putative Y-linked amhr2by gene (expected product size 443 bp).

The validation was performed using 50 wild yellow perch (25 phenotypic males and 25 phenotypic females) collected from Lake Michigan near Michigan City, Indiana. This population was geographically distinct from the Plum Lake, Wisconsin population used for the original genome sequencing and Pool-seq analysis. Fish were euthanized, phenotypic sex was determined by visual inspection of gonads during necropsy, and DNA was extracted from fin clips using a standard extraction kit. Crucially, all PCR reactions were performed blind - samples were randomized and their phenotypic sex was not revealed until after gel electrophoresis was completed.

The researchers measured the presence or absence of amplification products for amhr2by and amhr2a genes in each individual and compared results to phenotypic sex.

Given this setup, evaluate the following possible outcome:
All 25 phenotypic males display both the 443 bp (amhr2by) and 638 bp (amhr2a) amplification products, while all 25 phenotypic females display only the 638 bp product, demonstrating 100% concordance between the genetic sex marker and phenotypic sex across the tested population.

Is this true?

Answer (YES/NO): YES